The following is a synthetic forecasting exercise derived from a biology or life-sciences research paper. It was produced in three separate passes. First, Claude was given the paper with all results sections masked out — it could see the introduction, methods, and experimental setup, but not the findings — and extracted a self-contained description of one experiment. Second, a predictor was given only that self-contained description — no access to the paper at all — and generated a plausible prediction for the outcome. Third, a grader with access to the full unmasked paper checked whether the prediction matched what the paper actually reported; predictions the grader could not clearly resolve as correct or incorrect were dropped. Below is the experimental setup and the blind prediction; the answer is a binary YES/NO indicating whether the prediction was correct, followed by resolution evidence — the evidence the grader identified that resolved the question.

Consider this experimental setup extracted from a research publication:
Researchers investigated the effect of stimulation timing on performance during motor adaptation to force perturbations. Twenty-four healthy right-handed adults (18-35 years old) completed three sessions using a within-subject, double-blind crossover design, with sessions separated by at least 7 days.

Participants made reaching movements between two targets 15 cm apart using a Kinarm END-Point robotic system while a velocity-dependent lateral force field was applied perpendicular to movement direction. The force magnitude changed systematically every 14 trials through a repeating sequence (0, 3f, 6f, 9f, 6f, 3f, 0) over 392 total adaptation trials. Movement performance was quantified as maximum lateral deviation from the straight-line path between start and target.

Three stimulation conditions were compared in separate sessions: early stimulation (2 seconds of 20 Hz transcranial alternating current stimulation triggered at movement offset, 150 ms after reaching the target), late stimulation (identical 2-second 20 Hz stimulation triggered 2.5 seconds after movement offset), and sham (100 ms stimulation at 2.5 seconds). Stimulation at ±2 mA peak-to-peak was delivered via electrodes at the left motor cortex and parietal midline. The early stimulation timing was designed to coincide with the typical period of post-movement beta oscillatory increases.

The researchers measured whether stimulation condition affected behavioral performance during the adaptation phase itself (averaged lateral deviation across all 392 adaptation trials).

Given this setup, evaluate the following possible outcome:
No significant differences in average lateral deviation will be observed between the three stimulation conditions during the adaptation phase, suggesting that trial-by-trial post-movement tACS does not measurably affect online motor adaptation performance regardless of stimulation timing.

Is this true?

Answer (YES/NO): YES